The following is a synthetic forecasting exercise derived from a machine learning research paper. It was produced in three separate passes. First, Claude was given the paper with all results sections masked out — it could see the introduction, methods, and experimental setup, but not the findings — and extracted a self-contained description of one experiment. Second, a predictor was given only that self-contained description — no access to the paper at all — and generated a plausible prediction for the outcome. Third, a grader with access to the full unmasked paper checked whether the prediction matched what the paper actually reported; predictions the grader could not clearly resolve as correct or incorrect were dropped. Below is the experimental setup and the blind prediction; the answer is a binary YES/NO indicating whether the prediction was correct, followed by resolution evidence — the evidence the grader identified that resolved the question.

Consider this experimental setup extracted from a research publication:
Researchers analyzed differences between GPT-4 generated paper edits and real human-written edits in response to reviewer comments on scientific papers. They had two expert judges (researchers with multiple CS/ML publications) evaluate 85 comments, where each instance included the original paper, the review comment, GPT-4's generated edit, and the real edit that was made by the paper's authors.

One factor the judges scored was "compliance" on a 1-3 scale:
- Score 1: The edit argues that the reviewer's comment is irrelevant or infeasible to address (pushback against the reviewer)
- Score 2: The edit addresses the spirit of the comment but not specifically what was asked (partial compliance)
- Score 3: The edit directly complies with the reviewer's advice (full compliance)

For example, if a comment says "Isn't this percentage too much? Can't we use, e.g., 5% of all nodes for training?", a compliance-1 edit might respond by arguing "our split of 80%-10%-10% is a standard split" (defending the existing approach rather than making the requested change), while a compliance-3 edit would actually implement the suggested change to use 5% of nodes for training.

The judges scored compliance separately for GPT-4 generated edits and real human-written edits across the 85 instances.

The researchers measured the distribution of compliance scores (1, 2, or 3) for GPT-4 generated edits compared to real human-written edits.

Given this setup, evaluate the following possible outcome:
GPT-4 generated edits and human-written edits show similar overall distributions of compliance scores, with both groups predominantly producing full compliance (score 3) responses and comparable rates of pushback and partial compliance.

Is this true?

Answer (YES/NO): NO